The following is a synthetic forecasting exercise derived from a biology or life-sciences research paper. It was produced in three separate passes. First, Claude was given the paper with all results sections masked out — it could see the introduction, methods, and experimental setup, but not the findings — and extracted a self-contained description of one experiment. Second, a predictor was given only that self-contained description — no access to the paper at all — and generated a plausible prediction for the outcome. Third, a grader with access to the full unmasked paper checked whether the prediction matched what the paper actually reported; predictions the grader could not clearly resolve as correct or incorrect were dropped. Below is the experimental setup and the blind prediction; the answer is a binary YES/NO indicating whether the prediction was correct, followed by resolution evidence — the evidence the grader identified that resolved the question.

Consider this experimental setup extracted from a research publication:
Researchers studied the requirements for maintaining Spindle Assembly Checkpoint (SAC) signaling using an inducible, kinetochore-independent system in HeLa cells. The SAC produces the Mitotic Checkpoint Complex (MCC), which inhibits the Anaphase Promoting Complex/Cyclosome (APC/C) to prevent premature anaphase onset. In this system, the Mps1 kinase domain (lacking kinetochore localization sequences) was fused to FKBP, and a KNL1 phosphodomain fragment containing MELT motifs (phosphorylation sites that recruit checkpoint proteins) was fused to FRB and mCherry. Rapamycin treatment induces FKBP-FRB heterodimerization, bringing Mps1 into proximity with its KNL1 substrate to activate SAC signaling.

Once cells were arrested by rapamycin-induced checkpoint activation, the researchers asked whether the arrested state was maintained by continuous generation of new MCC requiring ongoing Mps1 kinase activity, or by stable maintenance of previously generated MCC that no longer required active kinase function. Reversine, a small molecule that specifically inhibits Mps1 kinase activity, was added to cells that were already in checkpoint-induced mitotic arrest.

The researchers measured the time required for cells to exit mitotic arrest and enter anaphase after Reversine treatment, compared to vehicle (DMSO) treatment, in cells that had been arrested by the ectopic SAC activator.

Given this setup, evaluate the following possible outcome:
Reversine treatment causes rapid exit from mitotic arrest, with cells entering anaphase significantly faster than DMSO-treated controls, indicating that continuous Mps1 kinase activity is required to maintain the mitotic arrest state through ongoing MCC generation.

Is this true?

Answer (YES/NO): YES